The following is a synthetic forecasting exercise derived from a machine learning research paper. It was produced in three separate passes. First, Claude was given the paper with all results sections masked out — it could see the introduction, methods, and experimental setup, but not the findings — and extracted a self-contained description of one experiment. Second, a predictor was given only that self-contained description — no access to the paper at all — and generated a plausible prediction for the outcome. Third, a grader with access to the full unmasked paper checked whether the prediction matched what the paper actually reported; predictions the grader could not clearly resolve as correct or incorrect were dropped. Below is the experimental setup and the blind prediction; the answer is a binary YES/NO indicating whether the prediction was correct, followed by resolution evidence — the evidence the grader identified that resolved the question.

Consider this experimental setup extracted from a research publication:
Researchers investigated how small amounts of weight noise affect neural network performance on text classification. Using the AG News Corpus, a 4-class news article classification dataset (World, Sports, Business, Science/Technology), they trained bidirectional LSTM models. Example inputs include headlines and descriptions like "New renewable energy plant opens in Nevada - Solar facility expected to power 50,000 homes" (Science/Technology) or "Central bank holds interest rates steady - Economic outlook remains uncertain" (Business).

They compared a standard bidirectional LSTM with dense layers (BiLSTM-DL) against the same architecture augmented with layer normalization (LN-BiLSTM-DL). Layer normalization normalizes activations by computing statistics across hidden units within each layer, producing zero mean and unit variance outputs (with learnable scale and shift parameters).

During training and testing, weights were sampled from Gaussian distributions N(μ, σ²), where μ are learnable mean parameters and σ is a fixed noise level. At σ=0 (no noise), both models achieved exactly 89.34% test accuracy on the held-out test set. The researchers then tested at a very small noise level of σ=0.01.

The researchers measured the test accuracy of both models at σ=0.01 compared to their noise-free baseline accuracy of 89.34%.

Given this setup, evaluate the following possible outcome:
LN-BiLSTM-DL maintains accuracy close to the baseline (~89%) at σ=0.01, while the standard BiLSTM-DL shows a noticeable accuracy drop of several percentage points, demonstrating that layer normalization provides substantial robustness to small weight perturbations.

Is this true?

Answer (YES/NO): NO